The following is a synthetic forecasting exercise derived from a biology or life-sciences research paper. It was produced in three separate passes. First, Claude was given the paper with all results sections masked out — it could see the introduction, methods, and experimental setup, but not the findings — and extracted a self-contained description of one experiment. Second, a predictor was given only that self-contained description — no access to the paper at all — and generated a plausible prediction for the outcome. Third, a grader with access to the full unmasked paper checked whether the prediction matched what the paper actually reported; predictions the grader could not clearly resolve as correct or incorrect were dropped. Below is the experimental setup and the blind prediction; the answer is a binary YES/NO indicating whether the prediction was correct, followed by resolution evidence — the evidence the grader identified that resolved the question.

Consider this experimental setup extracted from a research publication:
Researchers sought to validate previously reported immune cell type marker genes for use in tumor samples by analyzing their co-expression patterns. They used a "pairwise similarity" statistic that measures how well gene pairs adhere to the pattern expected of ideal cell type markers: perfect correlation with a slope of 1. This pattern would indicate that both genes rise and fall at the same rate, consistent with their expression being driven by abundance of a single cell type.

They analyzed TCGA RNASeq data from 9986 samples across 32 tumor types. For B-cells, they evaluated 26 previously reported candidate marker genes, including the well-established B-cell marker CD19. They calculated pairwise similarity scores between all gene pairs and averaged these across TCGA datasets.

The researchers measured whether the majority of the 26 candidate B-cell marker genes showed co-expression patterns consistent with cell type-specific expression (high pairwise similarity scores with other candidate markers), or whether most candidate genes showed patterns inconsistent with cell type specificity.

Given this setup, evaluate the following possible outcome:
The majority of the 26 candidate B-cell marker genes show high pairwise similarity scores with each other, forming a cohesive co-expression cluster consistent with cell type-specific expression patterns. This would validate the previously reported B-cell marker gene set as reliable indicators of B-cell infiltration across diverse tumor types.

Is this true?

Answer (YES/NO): NO